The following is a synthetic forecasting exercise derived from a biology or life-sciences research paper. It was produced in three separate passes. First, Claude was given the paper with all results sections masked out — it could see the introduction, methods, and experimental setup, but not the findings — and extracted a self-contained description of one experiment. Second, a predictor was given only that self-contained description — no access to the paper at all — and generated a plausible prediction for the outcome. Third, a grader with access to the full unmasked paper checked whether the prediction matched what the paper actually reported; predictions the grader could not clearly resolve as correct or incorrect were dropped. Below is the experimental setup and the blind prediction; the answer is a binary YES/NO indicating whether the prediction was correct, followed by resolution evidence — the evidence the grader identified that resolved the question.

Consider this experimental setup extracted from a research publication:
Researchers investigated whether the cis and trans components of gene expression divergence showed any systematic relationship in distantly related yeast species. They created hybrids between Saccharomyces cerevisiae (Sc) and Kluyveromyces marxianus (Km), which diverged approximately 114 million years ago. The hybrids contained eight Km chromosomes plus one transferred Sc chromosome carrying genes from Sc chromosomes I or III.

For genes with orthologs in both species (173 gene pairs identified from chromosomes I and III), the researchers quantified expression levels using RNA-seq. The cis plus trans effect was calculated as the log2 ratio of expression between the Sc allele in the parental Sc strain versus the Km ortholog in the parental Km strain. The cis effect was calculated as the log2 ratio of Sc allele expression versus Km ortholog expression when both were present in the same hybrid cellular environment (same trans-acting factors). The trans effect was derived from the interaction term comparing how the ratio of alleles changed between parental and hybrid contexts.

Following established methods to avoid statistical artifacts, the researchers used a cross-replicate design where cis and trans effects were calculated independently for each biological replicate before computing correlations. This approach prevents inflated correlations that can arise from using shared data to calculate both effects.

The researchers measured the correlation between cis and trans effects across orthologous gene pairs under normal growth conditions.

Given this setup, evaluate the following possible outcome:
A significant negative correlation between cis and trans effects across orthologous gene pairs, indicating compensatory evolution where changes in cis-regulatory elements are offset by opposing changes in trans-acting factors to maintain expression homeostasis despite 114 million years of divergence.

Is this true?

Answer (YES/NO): YES